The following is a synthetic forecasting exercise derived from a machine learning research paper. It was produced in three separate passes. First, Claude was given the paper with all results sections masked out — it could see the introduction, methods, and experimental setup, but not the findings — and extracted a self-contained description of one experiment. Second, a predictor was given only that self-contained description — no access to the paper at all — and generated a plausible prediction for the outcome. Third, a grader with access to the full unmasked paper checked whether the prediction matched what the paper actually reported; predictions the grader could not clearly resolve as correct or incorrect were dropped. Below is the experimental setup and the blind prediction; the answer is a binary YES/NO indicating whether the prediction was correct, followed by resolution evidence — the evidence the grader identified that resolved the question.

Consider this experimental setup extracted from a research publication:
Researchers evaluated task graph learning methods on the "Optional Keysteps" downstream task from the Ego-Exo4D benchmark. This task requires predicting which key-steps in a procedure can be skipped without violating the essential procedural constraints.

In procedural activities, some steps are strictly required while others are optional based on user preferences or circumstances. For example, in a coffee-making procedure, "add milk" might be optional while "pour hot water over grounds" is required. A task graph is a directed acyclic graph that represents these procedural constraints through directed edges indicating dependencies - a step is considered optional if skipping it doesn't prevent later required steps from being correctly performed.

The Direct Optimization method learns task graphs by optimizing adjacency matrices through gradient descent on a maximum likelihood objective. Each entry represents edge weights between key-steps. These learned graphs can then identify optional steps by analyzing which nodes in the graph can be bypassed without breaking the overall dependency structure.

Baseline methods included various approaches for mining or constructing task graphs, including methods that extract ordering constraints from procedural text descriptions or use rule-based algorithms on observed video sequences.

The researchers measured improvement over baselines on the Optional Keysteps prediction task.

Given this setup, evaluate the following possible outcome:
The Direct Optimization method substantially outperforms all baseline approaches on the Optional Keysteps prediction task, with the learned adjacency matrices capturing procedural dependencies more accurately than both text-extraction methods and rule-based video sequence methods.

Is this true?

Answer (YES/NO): YES